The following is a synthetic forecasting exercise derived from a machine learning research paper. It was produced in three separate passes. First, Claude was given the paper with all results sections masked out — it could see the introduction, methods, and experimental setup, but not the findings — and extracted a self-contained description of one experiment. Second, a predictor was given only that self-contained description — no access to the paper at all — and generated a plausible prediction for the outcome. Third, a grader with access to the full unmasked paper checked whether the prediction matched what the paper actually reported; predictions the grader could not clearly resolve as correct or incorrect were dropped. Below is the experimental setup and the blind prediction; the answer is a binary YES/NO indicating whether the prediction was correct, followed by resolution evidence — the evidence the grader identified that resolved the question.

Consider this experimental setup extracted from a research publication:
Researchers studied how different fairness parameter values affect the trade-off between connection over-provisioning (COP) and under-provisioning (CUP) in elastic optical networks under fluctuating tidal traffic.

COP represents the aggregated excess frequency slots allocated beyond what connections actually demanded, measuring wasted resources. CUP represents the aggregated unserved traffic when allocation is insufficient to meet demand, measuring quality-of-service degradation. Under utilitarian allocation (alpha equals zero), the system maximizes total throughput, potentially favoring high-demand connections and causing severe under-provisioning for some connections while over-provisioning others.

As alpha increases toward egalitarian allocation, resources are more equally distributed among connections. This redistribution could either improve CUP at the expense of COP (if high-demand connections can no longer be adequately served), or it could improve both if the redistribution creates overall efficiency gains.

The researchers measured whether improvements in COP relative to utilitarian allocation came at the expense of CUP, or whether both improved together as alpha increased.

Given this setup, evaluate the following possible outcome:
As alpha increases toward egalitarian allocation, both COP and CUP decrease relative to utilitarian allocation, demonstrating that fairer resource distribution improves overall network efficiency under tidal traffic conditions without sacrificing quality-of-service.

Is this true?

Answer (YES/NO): YES